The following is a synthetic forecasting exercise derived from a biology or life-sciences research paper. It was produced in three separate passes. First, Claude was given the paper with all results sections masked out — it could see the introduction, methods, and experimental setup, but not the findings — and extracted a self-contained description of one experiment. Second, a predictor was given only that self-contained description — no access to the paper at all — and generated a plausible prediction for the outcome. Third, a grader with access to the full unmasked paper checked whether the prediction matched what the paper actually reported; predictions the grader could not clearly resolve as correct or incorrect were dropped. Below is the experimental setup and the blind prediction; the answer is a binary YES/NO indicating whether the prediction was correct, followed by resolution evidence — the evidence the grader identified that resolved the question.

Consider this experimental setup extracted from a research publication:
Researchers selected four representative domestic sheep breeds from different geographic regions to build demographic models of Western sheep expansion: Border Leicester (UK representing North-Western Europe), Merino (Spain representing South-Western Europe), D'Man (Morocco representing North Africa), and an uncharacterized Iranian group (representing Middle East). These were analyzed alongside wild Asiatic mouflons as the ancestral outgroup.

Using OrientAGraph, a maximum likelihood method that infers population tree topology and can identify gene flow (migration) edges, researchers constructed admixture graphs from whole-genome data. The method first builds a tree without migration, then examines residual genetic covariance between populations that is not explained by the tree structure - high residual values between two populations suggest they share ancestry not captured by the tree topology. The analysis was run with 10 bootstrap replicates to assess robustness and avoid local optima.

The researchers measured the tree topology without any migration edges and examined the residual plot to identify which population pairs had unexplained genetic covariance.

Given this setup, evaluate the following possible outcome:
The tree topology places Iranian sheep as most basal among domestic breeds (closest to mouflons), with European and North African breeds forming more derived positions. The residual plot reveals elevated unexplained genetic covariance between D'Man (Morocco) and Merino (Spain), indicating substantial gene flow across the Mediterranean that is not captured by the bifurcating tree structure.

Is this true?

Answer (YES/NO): NO